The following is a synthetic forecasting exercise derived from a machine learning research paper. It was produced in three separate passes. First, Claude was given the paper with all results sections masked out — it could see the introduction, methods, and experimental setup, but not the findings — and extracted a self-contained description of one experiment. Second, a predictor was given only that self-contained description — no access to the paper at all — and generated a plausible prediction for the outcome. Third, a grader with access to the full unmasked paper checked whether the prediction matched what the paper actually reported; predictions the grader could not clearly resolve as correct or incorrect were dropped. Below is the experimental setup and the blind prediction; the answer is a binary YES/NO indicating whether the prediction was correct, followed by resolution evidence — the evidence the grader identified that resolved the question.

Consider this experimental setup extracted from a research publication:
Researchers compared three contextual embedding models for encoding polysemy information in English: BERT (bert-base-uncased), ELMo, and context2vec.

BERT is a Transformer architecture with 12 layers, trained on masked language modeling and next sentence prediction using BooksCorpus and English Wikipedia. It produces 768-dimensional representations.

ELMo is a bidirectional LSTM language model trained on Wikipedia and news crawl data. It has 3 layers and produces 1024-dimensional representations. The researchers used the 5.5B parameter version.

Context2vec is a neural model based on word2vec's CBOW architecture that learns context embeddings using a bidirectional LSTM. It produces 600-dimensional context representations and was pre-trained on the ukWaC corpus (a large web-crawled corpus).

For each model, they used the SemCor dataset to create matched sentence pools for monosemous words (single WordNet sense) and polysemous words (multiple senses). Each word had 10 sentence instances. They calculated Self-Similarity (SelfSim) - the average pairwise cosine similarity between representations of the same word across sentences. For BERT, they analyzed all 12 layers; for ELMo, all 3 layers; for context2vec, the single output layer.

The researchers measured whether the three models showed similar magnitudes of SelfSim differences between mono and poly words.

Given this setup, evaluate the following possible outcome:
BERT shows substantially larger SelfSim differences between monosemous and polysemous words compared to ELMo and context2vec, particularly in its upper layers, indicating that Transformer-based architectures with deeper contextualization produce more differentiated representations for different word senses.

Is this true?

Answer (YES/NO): YES